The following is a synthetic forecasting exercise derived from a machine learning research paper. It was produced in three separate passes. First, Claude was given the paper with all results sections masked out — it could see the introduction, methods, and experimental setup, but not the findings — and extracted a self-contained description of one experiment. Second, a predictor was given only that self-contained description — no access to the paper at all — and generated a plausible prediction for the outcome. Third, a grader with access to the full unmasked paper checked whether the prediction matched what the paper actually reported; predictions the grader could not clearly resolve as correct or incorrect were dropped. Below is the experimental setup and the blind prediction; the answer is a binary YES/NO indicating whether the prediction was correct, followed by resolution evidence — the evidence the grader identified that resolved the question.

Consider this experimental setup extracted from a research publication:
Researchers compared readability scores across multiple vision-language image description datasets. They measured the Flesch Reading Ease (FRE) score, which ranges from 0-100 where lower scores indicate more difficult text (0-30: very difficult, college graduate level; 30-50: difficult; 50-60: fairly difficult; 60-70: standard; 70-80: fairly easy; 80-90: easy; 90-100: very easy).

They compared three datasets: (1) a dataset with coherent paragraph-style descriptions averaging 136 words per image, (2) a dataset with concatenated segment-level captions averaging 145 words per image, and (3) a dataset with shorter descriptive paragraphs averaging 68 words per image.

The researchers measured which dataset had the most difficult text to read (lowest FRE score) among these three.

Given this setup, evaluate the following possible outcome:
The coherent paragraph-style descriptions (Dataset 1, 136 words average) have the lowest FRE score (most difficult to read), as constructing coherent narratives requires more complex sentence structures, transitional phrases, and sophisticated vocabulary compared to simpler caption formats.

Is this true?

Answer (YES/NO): YES